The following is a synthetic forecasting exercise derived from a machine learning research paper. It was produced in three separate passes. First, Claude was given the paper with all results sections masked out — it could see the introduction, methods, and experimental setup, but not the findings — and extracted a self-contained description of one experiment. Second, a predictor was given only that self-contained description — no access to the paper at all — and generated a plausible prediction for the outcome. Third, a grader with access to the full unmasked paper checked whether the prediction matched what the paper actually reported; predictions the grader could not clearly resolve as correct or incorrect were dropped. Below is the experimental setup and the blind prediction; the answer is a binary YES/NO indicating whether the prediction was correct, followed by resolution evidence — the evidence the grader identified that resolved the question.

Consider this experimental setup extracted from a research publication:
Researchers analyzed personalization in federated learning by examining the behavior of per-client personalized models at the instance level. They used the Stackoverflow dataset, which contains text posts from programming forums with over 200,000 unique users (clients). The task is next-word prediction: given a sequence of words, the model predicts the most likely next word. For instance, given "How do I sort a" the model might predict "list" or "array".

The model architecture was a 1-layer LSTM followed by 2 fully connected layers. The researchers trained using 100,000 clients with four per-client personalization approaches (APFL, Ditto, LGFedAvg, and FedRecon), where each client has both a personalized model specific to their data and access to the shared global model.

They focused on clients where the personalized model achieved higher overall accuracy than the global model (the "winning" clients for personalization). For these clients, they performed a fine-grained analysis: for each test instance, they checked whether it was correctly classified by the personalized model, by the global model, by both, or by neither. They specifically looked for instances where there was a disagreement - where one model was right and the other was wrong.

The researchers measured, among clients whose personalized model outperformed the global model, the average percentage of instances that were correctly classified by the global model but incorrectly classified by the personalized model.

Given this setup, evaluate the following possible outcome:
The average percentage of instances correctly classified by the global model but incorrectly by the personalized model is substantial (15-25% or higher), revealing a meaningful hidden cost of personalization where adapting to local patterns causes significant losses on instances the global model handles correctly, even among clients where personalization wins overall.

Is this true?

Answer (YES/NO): YES